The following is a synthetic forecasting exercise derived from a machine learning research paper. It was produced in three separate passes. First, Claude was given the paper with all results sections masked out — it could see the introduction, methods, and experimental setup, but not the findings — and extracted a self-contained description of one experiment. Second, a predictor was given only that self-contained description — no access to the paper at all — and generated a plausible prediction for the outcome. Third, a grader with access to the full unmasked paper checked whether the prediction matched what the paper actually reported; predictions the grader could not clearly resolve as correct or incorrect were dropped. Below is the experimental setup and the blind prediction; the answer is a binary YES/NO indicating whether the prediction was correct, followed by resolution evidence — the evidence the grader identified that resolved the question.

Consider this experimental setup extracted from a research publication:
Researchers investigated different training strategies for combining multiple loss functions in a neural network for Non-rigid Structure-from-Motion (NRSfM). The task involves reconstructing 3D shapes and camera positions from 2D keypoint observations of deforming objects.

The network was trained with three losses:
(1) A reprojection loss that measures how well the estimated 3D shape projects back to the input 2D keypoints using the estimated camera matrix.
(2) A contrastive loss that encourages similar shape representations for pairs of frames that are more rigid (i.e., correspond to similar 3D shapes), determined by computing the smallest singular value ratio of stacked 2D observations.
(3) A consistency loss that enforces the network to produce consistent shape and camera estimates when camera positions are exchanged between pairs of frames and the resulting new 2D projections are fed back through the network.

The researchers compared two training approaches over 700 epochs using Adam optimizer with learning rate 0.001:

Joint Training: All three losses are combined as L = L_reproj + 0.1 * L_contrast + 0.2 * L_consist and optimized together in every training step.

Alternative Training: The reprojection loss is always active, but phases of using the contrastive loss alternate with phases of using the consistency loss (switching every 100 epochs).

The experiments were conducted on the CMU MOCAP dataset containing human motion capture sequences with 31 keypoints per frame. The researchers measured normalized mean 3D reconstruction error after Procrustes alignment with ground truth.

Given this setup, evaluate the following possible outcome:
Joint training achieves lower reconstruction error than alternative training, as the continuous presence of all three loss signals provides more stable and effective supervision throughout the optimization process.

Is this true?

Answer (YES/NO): NO